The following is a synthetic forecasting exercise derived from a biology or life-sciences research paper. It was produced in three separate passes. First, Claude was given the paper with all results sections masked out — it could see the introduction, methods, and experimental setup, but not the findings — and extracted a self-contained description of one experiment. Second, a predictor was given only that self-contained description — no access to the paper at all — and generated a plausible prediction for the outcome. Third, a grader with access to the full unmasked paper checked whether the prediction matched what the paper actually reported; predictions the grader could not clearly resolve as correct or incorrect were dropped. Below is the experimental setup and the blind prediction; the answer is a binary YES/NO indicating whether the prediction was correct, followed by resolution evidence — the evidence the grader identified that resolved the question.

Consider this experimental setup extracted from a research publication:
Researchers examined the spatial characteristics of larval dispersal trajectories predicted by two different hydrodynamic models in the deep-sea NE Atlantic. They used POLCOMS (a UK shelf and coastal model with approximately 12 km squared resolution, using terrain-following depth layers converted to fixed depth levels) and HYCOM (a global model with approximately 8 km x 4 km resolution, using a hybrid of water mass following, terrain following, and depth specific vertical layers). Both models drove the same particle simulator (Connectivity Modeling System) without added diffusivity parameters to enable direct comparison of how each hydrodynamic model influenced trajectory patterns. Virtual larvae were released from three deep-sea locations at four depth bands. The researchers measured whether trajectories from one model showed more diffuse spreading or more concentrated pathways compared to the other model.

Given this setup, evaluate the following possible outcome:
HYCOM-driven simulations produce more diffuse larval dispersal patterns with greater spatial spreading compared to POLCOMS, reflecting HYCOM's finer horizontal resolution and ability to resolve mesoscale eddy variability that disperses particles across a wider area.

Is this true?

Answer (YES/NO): NO